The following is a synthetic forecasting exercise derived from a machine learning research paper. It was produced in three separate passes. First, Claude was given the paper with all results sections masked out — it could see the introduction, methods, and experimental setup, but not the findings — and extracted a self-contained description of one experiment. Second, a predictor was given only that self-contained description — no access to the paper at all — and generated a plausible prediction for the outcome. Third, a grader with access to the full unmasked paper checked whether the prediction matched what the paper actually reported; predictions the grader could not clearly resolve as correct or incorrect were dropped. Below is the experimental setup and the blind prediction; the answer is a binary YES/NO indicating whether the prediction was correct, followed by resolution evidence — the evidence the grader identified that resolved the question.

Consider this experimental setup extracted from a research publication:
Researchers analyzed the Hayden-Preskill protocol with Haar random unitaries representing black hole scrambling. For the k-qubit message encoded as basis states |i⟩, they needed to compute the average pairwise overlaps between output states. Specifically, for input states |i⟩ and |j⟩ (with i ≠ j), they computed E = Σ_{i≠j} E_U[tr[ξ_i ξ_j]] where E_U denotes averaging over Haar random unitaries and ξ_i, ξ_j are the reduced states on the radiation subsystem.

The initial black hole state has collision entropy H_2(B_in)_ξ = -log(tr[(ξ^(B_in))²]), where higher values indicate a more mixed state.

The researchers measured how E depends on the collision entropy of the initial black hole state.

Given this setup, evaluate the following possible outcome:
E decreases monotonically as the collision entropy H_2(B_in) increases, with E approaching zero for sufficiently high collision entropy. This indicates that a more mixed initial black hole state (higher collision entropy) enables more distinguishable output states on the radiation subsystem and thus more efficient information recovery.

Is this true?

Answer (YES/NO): YES